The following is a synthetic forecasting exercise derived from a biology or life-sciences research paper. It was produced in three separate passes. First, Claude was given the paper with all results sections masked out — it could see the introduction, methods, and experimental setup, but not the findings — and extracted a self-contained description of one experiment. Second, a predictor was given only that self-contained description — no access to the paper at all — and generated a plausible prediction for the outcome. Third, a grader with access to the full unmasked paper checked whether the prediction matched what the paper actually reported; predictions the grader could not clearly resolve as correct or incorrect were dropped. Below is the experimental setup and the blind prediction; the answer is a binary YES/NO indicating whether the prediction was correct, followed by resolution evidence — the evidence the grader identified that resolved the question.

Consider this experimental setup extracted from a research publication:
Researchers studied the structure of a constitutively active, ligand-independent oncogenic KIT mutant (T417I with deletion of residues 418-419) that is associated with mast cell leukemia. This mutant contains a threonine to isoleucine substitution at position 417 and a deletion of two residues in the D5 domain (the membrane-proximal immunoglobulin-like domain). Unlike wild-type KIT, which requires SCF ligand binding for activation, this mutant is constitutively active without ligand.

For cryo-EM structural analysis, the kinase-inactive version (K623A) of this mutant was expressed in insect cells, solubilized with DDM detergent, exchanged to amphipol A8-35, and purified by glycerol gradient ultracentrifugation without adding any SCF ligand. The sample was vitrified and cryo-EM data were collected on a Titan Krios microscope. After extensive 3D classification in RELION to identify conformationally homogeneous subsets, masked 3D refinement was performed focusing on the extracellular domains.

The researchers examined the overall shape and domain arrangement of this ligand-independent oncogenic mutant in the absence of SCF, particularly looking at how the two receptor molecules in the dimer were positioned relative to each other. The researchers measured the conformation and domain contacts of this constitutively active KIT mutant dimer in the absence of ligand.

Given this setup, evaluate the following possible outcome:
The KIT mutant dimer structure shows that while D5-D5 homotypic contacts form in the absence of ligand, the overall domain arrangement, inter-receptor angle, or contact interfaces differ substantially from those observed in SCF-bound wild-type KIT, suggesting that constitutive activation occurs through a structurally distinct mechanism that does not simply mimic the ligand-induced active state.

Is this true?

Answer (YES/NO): YES